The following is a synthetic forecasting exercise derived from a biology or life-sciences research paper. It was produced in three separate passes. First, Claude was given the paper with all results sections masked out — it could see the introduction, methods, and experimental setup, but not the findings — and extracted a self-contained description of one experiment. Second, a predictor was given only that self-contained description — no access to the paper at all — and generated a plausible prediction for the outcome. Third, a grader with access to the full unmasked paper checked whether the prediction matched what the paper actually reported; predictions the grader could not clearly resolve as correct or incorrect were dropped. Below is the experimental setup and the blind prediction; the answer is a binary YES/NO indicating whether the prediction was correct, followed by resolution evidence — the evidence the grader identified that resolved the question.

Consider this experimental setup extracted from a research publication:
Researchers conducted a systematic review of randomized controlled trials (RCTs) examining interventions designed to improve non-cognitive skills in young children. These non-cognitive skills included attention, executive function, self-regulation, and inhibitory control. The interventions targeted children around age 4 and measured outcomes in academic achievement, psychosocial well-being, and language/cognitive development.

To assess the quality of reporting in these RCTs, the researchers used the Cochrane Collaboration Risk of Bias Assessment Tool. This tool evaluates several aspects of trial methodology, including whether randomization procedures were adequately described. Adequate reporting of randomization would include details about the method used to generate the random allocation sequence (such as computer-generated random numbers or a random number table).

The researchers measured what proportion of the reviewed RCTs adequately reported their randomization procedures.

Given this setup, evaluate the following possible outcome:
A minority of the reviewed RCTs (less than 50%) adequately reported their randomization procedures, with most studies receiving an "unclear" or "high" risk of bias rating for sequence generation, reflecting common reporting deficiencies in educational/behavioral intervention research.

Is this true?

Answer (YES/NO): YES